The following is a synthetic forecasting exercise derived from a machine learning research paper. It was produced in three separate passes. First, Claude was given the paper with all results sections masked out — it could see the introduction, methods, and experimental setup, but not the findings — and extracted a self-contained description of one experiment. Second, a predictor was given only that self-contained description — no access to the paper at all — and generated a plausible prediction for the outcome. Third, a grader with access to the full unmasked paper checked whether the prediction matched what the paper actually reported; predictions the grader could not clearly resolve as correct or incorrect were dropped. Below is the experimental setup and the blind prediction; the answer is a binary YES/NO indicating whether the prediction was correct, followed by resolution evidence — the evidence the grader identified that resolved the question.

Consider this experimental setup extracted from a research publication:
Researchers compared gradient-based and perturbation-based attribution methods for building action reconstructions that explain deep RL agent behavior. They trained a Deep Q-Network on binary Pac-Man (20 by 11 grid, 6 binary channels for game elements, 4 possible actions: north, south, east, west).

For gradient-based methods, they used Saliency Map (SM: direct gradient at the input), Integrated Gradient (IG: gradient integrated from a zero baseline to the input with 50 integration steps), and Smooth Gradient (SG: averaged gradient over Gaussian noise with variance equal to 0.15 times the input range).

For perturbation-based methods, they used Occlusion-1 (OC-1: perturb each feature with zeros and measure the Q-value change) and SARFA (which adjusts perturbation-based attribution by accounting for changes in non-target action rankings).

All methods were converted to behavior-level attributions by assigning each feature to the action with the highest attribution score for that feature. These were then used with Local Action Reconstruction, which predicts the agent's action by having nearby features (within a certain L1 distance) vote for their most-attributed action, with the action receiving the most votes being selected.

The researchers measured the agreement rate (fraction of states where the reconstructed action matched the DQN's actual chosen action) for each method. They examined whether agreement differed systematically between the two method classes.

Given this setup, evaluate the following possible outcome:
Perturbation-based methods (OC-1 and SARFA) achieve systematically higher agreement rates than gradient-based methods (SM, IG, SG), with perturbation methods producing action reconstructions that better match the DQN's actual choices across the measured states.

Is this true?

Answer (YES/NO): YES